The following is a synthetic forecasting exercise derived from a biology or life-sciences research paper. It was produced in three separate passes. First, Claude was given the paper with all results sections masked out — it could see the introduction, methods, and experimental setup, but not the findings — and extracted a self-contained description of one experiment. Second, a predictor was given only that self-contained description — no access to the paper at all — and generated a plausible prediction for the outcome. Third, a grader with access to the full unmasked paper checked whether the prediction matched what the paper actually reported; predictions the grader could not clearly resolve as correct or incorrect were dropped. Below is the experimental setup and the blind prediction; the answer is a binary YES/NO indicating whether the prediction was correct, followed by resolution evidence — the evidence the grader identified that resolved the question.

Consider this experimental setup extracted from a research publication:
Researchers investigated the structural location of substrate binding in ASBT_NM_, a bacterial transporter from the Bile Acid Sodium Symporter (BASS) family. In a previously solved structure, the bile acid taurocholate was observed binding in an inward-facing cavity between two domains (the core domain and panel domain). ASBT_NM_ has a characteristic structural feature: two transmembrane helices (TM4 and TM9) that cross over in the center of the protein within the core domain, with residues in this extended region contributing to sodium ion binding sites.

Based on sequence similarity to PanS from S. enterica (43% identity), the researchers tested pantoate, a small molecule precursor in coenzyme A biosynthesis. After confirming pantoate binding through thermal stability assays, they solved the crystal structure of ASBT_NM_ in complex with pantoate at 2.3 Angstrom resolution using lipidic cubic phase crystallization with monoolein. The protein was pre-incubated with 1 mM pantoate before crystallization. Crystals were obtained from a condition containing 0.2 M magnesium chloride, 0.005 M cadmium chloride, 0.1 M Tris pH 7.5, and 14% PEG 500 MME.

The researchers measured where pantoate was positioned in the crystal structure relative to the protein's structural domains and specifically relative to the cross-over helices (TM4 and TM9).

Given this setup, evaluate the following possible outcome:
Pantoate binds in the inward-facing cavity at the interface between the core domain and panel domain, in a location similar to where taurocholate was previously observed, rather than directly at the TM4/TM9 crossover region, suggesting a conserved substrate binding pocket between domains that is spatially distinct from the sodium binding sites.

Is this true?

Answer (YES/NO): NO